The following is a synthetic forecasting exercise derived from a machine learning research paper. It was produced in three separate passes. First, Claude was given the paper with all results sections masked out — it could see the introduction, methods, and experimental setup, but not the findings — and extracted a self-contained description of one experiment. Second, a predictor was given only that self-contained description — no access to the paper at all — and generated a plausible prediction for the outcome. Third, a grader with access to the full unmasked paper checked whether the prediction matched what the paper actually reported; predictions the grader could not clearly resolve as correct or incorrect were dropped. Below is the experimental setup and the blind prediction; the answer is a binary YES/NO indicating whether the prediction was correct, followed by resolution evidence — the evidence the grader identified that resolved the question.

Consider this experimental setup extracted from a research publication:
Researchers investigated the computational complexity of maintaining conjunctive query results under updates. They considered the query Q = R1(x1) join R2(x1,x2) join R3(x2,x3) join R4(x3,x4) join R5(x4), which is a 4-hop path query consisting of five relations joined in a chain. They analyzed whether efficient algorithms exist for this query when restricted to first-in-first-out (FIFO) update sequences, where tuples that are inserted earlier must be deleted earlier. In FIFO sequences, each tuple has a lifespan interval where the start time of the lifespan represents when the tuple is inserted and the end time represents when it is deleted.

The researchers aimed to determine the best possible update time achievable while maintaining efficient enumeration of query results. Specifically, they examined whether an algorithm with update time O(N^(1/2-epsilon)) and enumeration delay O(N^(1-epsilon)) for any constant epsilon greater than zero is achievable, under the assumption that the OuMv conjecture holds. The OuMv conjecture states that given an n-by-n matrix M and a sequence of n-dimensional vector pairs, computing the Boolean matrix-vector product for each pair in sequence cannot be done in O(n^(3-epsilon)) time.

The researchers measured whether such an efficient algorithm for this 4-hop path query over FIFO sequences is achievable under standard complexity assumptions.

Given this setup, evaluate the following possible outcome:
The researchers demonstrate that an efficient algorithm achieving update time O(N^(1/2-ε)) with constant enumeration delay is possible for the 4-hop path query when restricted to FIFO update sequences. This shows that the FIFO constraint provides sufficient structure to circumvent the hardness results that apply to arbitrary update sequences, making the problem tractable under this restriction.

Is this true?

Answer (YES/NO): NO